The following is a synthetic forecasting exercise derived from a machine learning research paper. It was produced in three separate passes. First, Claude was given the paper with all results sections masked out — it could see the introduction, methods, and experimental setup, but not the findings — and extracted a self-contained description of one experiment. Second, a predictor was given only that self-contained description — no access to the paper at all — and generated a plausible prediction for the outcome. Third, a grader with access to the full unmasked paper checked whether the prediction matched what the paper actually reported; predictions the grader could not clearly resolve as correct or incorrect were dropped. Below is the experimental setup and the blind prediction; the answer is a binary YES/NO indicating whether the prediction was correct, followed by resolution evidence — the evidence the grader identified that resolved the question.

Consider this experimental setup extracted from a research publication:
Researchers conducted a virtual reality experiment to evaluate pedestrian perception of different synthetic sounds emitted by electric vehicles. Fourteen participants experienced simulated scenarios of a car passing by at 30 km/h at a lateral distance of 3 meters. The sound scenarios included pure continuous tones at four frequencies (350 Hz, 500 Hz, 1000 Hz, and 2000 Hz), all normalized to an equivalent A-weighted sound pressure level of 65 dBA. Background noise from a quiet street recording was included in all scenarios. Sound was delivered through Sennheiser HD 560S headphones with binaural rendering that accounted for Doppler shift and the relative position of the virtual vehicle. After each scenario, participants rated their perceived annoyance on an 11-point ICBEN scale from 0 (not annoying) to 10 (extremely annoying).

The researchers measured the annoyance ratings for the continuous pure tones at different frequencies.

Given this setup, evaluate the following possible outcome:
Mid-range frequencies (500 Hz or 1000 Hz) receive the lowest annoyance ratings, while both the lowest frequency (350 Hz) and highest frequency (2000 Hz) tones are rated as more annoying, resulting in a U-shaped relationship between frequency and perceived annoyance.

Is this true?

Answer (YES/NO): NO